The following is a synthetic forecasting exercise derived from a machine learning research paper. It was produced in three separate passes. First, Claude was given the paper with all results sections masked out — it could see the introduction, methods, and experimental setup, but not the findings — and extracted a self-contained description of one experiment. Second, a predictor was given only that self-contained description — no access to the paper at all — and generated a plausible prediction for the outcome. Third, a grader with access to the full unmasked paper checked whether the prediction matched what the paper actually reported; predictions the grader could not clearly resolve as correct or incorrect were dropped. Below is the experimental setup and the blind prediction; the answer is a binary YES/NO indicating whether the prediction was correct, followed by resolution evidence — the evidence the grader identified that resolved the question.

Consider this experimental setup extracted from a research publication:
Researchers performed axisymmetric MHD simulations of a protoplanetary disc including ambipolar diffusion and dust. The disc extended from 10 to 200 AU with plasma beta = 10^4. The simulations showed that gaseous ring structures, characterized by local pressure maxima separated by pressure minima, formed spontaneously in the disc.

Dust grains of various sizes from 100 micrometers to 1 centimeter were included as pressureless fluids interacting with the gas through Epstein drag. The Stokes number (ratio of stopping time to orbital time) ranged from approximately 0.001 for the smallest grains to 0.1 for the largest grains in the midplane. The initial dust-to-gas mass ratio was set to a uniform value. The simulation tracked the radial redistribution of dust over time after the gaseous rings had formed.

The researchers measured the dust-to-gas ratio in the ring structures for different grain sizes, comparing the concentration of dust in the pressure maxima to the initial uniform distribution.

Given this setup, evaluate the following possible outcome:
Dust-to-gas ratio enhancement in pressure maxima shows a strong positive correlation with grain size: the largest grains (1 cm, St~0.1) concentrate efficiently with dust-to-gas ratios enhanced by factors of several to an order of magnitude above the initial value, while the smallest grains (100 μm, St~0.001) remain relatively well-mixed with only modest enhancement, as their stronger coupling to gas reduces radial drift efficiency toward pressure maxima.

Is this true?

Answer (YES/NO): YES